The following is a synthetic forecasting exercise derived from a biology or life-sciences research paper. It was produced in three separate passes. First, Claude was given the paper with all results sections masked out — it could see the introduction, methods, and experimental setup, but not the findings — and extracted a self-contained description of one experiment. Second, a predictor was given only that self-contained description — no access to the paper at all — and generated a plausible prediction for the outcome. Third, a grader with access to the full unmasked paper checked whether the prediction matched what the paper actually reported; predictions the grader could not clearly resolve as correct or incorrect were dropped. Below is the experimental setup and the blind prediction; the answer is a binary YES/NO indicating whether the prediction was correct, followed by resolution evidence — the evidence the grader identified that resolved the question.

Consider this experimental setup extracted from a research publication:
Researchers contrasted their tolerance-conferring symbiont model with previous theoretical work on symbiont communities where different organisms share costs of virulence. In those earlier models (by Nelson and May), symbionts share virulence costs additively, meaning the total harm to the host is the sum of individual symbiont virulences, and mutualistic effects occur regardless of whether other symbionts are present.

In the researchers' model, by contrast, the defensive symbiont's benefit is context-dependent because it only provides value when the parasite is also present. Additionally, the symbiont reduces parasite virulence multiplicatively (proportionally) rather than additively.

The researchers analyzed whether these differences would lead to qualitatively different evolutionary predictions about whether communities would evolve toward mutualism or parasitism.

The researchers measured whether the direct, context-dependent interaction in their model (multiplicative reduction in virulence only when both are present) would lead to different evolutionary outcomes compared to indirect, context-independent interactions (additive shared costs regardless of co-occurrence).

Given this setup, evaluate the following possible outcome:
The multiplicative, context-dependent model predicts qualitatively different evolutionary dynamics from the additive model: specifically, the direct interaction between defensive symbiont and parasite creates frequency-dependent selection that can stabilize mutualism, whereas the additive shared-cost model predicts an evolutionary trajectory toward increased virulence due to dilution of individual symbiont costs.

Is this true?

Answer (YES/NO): NO